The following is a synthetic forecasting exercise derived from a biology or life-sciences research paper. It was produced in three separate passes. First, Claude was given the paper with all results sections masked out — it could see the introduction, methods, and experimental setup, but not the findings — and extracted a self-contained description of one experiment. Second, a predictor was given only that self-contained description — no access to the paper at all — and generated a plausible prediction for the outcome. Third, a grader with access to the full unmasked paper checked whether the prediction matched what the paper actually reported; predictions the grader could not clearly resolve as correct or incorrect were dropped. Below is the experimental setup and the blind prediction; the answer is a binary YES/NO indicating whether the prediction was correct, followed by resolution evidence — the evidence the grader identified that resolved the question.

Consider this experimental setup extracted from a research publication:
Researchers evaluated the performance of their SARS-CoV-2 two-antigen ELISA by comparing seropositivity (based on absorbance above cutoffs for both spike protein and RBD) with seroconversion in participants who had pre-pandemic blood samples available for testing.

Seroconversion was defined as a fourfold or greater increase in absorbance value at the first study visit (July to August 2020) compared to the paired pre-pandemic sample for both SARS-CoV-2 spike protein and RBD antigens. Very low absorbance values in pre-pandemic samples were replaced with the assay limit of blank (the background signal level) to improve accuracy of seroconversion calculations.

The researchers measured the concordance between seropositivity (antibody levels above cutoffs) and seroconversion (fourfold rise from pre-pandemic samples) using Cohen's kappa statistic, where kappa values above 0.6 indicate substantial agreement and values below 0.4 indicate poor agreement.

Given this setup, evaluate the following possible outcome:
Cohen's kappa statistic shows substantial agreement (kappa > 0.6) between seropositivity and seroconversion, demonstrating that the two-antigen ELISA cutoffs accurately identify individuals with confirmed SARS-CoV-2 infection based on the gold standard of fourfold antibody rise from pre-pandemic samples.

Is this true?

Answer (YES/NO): YES